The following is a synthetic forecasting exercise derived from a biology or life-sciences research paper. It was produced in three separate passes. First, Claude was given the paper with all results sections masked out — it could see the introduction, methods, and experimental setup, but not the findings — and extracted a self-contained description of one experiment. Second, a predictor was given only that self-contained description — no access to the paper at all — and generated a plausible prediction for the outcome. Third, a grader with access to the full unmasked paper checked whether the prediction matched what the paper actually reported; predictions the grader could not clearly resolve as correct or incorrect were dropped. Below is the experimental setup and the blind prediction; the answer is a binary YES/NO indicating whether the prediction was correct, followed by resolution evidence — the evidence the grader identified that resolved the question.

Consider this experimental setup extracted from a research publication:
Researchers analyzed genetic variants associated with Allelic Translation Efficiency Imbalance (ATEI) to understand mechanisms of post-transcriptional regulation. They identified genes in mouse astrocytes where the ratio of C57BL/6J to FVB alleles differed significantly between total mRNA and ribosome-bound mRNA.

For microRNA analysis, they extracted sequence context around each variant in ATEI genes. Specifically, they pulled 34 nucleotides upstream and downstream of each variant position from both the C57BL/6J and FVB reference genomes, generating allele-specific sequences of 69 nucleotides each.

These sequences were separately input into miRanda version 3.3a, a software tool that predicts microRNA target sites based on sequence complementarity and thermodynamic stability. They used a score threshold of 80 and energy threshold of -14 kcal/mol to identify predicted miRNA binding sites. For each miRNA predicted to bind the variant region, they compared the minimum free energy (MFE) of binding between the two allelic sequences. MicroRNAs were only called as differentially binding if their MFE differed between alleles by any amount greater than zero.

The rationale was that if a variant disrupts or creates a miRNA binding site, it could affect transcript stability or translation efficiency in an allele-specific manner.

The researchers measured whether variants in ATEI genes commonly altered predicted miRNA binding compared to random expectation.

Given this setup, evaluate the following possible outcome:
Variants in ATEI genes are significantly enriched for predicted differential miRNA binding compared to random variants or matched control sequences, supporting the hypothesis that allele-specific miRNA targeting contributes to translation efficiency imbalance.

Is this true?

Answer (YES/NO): YES